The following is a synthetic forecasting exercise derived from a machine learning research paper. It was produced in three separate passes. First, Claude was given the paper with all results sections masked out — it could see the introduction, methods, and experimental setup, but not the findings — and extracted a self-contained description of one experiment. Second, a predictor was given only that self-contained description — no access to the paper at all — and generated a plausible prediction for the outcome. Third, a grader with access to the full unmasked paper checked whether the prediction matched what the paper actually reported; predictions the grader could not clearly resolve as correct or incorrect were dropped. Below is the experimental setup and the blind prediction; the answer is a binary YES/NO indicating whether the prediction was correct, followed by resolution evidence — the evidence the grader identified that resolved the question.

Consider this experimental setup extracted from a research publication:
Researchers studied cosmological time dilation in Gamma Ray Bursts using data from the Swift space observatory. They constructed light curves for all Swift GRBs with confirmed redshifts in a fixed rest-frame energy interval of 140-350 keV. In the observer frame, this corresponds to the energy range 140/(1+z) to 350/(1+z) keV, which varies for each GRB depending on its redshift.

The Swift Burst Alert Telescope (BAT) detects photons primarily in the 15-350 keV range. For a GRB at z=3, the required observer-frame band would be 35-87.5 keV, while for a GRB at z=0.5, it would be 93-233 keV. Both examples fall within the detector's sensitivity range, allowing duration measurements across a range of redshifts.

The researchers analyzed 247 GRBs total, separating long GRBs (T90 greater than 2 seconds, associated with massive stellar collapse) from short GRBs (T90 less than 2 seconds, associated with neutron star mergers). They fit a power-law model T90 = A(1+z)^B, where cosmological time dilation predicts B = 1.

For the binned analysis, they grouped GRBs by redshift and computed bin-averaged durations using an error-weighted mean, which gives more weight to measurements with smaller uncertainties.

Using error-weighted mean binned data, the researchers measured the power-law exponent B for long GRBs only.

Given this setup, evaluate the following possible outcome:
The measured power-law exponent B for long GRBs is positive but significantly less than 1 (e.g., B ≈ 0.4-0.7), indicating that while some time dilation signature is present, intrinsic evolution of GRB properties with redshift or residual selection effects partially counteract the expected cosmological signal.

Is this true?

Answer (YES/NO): NO